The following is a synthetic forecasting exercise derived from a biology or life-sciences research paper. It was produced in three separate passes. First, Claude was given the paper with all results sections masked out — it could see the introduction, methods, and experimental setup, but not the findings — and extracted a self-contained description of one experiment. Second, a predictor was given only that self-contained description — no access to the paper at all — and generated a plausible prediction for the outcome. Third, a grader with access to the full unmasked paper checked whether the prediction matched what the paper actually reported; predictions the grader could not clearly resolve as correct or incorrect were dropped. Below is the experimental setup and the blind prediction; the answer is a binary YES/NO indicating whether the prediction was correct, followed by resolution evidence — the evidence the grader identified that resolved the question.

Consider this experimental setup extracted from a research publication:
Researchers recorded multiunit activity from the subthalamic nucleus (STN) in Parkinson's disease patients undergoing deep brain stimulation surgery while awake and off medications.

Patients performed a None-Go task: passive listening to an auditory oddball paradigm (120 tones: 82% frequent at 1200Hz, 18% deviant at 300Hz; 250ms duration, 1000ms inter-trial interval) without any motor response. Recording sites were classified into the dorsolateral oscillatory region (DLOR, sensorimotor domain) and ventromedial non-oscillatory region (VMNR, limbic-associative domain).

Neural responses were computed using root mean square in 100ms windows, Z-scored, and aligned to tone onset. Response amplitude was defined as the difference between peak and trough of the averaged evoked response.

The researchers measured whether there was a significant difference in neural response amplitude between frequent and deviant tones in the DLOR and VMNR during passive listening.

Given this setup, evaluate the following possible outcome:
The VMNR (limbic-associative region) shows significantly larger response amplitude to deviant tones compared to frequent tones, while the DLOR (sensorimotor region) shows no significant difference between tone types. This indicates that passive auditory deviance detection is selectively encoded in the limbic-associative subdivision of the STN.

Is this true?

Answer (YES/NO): YES